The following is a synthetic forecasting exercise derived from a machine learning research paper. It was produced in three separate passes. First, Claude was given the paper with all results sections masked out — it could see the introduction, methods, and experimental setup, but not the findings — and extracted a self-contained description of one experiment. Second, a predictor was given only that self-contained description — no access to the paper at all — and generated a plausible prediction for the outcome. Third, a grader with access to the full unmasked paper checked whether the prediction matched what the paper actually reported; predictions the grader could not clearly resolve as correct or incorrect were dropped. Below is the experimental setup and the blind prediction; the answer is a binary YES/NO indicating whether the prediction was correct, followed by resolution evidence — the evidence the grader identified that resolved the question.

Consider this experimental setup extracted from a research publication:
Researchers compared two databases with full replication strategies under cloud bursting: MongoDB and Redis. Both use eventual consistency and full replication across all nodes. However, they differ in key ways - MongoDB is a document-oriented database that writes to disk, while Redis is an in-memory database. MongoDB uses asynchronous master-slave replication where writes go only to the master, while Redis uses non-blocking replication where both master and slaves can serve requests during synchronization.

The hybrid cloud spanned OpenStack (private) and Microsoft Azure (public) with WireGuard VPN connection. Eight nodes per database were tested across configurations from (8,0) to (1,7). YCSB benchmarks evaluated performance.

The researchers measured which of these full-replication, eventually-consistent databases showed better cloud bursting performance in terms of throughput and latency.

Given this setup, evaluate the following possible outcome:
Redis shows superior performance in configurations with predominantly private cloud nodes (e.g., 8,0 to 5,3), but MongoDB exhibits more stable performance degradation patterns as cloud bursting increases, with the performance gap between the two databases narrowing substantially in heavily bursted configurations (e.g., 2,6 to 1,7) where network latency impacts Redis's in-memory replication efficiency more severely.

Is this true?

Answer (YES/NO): NO